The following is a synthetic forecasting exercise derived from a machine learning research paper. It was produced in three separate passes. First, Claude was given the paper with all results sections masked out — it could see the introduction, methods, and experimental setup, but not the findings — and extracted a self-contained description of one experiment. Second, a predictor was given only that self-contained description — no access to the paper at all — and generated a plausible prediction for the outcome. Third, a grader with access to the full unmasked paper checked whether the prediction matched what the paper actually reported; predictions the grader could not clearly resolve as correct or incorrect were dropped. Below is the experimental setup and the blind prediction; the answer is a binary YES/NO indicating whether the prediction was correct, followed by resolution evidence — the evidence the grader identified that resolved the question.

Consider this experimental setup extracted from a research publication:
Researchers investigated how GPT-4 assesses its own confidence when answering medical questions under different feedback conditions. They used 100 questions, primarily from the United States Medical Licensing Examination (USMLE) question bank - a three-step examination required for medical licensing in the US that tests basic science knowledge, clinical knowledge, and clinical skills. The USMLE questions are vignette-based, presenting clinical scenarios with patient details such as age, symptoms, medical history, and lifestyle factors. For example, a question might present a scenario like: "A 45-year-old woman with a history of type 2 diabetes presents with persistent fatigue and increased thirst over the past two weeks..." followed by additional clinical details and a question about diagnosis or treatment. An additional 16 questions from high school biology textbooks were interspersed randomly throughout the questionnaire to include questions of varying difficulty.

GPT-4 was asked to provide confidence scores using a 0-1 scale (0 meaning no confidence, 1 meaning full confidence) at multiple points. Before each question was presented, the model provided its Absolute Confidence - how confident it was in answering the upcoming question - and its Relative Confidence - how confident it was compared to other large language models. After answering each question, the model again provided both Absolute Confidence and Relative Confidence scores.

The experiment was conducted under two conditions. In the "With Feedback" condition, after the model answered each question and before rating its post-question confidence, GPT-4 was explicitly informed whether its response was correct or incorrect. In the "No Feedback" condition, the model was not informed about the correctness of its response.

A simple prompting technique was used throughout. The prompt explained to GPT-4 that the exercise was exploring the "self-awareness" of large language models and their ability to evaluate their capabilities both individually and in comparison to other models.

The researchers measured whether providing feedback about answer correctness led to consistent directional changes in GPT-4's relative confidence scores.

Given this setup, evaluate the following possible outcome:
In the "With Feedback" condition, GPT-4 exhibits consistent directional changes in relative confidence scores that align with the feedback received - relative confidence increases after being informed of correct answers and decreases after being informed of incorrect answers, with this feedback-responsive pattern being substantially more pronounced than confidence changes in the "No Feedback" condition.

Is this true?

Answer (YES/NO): NO